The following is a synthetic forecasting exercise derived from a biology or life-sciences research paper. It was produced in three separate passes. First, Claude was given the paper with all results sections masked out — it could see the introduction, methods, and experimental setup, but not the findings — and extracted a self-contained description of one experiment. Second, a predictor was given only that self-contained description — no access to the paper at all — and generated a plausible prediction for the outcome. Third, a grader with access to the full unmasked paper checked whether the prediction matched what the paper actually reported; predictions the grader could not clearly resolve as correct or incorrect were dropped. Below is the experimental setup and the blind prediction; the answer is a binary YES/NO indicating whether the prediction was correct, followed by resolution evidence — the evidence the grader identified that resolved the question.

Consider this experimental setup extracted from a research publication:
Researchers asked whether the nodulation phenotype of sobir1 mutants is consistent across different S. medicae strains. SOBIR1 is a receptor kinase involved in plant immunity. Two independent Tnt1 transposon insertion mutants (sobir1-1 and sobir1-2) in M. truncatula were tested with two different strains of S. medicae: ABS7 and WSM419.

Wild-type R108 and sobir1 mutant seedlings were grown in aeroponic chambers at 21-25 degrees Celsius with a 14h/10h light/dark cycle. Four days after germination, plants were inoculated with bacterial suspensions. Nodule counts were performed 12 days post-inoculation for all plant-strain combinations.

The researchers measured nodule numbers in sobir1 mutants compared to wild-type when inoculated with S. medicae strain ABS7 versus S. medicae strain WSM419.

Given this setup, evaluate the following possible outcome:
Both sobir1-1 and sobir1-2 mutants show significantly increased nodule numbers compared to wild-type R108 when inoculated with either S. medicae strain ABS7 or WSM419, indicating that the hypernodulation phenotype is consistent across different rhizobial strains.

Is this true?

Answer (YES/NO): NO